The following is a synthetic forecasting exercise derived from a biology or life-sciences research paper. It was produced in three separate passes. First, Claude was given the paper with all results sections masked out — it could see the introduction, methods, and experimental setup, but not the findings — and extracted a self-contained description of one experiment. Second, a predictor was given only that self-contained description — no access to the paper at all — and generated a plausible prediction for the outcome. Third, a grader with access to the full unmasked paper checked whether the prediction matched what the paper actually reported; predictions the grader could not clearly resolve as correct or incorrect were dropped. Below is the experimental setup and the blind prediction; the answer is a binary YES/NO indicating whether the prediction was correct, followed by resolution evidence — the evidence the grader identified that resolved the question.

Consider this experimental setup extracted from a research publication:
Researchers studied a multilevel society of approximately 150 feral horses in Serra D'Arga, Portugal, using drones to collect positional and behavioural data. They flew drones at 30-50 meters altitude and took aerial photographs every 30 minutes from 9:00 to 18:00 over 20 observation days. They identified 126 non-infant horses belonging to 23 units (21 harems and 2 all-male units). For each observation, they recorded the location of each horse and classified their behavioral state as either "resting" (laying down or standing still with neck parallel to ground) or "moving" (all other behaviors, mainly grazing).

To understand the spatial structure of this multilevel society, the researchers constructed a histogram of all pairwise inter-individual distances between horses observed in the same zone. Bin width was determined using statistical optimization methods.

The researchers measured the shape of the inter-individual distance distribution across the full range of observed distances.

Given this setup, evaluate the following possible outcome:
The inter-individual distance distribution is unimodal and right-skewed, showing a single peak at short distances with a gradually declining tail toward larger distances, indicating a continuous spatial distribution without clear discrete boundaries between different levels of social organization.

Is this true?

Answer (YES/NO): NO